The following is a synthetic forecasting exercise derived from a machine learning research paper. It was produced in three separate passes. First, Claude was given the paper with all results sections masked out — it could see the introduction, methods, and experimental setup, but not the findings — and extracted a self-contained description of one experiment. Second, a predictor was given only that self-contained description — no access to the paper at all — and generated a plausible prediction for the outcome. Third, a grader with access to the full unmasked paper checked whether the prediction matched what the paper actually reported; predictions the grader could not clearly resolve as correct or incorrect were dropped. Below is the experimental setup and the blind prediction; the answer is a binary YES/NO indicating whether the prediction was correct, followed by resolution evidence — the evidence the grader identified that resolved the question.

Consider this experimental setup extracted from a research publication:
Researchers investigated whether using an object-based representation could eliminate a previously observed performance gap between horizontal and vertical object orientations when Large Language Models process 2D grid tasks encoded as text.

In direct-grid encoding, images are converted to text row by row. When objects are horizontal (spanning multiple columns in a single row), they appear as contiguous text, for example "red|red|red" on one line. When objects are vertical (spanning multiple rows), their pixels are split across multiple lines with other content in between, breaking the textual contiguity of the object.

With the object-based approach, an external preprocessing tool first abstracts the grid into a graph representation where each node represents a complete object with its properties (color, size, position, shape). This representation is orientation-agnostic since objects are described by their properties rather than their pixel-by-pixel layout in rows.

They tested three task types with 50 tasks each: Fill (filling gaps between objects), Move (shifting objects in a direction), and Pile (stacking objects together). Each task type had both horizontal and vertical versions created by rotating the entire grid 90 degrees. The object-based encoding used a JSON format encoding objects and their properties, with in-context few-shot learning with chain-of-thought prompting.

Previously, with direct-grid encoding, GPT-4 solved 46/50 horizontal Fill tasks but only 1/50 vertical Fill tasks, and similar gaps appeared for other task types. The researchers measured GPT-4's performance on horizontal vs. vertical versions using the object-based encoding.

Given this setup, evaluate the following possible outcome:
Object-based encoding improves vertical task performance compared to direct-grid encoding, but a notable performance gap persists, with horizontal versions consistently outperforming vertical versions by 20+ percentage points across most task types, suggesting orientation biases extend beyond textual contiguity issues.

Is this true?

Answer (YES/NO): NO